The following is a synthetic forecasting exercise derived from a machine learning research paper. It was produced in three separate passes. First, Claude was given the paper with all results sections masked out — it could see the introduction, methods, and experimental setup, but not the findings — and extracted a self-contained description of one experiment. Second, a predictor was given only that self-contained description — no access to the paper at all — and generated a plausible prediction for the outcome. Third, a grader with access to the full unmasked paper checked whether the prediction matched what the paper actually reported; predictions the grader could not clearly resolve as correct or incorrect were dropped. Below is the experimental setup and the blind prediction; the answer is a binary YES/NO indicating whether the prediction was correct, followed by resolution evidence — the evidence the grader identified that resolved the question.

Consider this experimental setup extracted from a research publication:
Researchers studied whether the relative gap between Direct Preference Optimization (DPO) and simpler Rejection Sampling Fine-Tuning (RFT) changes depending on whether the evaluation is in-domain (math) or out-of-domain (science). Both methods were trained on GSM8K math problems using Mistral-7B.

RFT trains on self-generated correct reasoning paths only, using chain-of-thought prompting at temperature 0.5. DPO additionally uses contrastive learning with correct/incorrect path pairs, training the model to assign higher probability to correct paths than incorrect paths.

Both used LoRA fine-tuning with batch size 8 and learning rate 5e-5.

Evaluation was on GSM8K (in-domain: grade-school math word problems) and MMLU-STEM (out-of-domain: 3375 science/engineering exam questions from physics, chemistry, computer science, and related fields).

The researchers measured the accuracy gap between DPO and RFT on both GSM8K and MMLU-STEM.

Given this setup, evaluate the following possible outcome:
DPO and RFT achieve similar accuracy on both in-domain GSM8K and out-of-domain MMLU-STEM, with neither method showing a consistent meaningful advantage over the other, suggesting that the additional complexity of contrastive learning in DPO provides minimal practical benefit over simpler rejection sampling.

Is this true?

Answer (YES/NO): NO